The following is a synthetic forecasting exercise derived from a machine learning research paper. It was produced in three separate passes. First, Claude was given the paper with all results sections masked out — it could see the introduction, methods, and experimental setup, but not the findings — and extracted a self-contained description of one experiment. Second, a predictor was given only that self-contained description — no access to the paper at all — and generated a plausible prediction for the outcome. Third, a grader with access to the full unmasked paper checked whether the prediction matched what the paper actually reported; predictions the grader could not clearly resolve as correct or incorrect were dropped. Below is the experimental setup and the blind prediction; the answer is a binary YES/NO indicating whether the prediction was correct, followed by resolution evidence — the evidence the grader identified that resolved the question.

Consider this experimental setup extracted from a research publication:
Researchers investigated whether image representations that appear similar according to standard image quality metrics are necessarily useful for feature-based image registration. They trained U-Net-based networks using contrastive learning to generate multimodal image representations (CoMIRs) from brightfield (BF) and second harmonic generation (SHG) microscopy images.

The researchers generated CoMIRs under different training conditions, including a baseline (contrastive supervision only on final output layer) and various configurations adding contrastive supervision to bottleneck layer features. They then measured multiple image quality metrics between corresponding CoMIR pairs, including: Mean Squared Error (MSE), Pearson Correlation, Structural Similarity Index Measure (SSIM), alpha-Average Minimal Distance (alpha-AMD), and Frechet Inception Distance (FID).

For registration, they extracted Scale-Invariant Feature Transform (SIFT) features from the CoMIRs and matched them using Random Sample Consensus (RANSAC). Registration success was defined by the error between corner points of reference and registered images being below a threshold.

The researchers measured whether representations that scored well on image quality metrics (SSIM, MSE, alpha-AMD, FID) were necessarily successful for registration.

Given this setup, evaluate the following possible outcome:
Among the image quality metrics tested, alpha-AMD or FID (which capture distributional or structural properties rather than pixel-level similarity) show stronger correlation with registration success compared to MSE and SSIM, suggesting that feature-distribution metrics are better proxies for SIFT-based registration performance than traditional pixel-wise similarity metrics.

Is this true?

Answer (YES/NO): NO